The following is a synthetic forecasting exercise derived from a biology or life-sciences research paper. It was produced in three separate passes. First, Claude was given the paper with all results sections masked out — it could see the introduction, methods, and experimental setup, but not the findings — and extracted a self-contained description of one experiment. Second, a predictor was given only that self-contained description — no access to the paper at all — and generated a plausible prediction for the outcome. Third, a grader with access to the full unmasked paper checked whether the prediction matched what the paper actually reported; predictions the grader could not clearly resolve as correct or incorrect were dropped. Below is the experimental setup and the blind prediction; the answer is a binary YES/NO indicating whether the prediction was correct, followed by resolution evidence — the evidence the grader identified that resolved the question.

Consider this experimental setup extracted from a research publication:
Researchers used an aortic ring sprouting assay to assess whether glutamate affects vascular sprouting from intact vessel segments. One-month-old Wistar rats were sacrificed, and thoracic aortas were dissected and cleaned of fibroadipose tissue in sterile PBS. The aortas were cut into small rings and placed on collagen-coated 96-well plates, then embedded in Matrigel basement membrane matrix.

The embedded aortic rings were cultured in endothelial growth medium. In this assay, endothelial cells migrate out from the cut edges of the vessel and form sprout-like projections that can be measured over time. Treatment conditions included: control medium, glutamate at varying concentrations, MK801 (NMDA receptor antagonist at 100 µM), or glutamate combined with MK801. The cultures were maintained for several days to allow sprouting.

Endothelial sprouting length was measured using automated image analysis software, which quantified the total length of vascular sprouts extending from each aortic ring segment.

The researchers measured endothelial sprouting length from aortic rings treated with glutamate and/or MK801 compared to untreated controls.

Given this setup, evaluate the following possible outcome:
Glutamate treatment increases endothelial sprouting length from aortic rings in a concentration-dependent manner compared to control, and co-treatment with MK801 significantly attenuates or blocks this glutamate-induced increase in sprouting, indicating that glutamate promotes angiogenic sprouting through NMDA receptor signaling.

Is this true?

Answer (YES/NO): NO